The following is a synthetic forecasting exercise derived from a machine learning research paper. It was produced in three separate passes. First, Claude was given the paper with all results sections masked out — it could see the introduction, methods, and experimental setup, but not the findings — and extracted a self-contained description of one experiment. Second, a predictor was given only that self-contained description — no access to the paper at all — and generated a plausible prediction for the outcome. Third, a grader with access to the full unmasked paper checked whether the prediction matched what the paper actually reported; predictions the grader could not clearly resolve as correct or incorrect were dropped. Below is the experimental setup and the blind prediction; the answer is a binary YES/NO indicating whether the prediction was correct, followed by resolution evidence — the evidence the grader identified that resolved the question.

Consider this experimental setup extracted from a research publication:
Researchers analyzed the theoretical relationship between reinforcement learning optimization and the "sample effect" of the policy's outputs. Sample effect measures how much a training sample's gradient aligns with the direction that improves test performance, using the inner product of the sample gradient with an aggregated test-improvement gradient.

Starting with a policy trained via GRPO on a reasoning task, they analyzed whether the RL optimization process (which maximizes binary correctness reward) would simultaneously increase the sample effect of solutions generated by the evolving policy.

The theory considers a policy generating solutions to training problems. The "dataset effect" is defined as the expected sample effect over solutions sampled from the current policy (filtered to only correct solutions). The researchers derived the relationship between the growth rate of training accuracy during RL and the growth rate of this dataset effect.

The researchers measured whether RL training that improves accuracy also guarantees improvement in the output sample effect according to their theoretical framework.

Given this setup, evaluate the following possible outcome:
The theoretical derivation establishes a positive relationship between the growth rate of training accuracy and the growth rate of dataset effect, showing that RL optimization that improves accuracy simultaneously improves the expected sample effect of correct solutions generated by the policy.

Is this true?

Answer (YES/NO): YES